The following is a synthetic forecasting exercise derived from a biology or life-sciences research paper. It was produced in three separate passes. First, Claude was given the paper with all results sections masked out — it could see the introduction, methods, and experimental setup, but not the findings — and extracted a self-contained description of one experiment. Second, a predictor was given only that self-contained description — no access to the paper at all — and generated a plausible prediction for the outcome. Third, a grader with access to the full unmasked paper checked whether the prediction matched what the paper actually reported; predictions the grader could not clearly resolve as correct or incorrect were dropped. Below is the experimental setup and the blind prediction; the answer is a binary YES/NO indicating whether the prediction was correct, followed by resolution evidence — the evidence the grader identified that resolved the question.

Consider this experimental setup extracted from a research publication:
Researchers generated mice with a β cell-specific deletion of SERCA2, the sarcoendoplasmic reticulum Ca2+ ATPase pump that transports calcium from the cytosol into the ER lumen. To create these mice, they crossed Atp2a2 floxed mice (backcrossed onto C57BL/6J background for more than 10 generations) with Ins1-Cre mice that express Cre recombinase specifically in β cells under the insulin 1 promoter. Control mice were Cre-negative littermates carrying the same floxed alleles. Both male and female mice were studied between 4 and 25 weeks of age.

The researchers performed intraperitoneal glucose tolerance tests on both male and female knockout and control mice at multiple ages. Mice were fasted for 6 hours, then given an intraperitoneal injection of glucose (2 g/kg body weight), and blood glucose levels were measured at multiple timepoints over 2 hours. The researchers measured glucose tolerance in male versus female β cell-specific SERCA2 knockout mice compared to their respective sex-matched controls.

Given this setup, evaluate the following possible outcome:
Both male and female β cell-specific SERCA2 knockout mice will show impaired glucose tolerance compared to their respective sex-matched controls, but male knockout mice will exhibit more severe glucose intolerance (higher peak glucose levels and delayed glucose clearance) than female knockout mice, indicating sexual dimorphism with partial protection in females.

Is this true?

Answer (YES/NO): NO